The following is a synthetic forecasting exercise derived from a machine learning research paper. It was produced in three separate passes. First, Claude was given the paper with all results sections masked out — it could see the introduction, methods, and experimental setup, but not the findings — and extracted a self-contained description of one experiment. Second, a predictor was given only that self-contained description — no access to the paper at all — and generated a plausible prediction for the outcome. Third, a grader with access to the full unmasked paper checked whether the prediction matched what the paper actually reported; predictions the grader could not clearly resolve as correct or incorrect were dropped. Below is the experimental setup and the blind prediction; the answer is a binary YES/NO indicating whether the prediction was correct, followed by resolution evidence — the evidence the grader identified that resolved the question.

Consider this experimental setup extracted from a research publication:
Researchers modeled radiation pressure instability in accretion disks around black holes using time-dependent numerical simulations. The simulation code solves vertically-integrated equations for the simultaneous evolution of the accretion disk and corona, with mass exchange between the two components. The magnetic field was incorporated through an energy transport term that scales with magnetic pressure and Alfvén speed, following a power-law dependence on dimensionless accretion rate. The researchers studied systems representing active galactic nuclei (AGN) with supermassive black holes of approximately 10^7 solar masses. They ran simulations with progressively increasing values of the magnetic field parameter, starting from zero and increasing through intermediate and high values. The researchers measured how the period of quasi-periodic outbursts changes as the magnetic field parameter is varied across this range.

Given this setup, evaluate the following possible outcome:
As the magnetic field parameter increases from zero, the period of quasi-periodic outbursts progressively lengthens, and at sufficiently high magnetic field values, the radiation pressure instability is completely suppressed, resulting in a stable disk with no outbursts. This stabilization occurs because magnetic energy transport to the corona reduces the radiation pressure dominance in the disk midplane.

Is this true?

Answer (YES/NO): NO